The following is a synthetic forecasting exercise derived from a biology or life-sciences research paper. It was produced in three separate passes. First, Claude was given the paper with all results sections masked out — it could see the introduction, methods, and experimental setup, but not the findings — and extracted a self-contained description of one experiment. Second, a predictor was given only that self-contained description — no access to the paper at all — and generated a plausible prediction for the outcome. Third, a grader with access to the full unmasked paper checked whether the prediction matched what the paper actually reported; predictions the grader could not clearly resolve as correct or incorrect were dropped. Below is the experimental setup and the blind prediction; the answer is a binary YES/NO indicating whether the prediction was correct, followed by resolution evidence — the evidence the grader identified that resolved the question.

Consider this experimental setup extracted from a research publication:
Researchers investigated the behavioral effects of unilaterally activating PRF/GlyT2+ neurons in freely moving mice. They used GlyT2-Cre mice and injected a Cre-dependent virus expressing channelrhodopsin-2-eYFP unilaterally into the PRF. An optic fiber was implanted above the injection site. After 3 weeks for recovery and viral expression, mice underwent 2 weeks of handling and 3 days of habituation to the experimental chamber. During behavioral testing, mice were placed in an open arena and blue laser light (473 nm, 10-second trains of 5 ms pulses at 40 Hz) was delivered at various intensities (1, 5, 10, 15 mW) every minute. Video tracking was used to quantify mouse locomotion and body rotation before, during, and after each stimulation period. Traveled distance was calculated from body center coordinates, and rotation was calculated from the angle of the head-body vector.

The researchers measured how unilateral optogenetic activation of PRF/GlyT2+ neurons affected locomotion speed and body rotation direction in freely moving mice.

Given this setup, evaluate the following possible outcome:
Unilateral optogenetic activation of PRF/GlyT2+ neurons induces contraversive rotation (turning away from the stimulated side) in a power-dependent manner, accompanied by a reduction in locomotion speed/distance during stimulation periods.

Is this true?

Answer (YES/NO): NO